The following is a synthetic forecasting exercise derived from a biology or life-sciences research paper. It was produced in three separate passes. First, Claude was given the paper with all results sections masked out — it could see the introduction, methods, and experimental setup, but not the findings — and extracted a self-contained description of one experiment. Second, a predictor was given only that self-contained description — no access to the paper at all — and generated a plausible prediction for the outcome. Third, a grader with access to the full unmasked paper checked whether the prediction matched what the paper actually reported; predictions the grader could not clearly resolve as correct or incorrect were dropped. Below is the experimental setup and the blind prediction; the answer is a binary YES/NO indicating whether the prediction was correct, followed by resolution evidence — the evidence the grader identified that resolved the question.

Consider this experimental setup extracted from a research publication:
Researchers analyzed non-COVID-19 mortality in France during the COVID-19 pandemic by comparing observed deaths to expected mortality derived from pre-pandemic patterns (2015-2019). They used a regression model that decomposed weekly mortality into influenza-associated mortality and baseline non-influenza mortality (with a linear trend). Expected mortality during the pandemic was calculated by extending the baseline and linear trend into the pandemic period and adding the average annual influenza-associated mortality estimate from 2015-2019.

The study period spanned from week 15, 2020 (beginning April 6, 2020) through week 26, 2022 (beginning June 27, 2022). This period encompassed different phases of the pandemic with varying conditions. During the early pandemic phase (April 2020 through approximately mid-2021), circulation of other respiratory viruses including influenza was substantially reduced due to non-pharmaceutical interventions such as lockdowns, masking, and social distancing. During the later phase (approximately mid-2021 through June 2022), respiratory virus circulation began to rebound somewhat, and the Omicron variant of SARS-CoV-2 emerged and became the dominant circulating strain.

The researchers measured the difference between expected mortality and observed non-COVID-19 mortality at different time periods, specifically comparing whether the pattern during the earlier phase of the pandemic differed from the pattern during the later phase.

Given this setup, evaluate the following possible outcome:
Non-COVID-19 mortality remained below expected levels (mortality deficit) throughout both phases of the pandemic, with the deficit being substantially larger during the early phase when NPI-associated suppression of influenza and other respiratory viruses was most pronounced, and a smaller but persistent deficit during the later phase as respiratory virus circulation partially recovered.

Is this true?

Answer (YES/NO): YES